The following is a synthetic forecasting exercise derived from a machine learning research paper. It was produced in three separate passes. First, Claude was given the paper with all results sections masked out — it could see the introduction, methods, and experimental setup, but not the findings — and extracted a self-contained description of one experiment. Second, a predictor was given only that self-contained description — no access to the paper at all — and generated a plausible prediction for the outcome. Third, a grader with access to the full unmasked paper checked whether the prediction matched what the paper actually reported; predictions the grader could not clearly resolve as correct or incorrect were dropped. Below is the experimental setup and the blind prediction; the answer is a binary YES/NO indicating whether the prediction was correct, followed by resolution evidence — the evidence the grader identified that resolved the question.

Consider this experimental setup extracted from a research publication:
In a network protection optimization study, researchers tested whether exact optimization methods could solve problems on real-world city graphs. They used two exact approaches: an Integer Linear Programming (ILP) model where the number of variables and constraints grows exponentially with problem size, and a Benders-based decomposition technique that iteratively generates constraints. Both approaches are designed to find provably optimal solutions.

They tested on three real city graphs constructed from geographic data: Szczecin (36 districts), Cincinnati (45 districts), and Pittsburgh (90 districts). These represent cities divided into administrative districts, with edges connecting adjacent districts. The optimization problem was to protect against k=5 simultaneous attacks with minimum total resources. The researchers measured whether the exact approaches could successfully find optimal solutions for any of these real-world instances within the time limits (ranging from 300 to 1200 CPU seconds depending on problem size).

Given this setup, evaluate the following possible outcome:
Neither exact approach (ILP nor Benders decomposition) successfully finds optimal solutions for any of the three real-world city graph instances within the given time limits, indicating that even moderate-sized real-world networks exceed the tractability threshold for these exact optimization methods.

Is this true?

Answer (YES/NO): YES